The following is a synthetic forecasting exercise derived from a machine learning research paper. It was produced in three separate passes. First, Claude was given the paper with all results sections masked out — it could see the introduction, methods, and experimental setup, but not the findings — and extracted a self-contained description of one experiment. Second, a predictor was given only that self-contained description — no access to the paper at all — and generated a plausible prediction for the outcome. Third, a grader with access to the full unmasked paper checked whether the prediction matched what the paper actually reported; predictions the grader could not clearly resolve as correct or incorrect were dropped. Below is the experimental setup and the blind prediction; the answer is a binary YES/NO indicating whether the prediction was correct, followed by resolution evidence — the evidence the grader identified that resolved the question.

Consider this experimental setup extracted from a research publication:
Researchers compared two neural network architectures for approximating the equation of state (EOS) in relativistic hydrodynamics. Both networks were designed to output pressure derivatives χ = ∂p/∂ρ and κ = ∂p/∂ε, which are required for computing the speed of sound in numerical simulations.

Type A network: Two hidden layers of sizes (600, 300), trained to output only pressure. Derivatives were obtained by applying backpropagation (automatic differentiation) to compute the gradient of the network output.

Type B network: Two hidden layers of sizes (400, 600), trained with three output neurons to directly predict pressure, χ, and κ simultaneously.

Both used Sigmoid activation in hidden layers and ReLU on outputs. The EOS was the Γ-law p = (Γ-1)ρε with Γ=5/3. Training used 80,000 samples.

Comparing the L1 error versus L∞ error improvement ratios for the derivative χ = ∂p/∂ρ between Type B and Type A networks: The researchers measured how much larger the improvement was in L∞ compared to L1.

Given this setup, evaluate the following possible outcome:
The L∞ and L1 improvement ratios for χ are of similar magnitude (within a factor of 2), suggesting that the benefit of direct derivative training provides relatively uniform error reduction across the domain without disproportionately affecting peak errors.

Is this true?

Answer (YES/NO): NO